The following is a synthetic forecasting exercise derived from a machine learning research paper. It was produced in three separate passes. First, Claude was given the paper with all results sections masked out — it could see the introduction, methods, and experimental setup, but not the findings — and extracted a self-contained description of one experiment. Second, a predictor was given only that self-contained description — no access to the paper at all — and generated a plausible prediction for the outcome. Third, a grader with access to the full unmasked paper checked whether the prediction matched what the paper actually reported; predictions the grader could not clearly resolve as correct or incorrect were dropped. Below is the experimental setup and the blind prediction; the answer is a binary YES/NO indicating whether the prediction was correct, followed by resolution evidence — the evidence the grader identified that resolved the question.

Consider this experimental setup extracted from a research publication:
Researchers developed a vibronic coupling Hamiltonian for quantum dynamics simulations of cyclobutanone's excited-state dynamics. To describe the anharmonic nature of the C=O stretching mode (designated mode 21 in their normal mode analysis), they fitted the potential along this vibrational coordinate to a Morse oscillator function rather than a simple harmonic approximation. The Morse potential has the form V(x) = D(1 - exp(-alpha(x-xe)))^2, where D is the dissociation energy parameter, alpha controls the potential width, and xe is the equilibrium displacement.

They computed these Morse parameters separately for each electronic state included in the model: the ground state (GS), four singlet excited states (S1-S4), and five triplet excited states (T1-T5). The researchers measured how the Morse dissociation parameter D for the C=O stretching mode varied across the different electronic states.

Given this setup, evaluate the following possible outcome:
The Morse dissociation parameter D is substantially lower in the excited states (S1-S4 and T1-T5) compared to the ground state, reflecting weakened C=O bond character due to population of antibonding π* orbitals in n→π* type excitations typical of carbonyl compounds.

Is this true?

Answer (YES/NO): NO